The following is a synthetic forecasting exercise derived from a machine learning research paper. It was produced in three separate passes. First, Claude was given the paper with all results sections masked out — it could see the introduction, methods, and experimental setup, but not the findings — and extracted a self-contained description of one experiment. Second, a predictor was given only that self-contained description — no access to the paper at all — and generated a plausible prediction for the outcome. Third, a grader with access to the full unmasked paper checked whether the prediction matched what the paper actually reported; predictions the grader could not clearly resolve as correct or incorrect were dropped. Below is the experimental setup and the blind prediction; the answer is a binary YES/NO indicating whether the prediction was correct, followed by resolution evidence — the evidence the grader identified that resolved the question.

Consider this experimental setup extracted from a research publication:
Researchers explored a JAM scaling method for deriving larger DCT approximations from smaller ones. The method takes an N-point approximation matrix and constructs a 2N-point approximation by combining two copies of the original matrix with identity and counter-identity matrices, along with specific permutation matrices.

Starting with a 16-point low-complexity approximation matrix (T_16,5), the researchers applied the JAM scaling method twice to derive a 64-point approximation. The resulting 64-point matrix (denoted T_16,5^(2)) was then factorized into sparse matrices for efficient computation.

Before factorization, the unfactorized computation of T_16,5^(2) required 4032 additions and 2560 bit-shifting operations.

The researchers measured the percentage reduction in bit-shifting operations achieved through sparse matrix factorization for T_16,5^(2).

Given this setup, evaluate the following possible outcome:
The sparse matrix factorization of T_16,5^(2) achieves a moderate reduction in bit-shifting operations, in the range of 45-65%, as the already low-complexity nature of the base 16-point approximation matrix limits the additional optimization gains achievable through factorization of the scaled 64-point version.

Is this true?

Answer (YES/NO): NO